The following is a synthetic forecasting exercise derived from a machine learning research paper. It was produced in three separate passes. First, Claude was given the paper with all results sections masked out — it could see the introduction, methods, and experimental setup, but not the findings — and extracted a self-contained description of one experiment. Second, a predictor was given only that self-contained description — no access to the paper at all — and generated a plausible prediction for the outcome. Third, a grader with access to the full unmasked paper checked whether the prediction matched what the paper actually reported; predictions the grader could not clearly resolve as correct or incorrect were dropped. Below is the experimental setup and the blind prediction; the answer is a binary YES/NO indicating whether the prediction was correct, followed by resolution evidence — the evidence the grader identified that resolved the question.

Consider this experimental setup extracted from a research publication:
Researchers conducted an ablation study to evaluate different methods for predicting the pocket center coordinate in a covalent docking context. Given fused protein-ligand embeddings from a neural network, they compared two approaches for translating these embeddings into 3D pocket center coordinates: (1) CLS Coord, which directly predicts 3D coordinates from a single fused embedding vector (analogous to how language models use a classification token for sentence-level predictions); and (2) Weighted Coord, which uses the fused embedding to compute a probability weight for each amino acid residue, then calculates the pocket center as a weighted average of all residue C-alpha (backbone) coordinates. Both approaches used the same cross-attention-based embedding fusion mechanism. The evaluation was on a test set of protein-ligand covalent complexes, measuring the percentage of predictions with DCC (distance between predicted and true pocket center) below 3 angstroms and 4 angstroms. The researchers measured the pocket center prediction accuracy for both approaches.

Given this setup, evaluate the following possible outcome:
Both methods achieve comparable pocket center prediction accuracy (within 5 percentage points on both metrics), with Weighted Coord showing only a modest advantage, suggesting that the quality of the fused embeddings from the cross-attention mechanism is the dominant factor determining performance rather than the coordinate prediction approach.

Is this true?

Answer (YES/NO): NO